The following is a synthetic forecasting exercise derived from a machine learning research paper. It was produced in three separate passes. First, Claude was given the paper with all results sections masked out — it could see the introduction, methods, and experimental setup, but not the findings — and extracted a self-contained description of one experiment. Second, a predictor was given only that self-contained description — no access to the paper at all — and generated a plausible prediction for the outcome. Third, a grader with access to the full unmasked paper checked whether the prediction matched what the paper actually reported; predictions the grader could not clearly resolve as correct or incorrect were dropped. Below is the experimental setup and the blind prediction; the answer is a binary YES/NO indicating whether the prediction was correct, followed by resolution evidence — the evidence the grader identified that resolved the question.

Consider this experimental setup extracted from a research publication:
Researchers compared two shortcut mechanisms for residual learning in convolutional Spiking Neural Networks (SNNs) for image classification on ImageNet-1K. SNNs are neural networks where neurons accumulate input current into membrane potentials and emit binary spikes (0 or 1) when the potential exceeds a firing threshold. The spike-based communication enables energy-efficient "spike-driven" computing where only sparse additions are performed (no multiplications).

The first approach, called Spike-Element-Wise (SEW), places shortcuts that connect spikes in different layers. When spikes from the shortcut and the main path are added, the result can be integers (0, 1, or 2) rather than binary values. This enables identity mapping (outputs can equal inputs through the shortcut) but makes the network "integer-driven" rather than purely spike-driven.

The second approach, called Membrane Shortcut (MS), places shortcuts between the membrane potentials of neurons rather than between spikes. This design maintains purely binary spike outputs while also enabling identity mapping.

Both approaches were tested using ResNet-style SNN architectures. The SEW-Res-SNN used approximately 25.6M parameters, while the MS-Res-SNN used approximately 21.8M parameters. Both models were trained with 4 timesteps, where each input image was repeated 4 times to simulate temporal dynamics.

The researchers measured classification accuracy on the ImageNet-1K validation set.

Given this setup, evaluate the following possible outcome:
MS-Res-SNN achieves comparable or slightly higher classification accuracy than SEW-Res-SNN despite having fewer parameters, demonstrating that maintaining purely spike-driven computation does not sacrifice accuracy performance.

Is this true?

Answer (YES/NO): YES